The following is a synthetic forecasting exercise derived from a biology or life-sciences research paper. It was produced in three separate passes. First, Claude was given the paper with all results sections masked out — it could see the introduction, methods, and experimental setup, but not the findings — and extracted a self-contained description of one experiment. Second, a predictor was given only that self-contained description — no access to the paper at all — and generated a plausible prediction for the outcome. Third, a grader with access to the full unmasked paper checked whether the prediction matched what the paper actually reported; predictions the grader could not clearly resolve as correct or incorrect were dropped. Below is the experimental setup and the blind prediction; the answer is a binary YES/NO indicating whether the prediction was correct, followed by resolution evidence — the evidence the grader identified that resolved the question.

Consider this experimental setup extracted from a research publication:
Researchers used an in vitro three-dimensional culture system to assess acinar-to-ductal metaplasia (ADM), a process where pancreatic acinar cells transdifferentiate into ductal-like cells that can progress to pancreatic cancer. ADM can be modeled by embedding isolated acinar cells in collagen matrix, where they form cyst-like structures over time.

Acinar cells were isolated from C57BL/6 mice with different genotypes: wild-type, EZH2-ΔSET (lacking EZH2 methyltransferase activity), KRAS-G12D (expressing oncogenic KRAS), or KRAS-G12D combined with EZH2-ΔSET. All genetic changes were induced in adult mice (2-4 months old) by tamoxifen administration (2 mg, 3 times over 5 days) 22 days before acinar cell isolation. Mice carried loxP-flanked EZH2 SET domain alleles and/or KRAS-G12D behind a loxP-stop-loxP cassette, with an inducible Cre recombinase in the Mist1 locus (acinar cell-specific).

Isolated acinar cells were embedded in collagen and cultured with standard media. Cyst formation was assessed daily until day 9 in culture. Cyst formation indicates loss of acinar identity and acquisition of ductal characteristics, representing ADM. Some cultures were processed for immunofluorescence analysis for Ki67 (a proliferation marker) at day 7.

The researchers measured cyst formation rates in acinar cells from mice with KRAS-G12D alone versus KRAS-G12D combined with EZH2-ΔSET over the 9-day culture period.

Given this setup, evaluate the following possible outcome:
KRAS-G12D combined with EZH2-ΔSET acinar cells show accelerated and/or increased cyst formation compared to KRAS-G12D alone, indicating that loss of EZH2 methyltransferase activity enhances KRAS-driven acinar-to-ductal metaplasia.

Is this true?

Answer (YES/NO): NO